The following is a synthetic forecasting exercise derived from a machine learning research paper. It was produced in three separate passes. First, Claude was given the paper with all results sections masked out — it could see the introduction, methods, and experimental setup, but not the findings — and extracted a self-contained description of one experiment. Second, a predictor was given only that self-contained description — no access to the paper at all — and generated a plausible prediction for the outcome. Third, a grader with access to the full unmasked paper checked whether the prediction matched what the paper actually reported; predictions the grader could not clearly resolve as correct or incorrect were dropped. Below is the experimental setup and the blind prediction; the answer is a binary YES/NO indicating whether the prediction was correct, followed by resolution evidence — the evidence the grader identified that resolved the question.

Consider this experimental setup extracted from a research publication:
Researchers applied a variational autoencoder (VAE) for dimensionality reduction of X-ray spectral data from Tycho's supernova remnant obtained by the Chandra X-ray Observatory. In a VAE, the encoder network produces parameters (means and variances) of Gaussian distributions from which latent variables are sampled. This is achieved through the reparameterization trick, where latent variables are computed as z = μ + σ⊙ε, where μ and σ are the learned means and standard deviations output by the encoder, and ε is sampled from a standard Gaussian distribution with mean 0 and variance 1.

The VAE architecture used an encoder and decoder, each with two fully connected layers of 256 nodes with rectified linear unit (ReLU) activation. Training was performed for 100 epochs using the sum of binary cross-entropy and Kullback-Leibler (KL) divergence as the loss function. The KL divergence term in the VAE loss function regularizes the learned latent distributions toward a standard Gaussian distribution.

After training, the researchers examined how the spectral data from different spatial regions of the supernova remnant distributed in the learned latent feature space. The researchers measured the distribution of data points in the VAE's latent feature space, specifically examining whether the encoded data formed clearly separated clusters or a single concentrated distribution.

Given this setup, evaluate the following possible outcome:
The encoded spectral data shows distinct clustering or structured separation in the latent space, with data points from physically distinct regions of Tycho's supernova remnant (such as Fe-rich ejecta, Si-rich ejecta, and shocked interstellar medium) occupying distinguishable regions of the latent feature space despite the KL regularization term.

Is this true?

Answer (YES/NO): NO